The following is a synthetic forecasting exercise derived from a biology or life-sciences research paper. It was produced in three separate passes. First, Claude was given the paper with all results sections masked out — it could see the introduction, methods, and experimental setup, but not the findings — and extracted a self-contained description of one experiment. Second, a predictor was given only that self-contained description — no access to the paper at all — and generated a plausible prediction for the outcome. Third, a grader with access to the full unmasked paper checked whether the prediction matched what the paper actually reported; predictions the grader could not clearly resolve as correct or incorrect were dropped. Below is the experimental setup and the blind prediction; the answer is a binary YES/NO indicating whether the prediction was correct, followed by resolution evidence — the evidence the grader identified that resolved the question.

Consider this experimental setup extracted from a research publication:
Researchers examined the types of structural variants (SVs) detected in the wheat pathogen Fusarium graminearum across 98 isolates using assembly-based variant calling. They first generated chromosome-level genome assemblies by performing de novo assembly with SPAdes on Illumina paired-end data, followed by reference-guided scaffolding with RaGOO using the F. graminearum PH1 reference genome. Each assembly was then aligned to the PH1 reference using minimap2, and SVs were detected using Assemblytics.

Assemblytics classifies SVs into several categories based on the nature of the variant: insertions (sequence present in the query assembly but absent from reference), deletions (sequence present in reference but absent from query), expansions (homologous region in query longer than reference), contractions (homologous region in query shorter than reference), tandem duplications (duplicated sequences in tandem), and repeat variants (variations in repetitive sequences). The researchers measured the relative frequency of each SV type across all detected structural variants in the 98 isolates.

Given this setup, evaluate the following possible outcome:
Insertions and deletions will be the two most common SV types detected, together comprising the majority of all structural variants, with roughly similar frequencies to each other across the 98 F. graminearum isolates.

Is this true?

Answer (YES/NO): YES